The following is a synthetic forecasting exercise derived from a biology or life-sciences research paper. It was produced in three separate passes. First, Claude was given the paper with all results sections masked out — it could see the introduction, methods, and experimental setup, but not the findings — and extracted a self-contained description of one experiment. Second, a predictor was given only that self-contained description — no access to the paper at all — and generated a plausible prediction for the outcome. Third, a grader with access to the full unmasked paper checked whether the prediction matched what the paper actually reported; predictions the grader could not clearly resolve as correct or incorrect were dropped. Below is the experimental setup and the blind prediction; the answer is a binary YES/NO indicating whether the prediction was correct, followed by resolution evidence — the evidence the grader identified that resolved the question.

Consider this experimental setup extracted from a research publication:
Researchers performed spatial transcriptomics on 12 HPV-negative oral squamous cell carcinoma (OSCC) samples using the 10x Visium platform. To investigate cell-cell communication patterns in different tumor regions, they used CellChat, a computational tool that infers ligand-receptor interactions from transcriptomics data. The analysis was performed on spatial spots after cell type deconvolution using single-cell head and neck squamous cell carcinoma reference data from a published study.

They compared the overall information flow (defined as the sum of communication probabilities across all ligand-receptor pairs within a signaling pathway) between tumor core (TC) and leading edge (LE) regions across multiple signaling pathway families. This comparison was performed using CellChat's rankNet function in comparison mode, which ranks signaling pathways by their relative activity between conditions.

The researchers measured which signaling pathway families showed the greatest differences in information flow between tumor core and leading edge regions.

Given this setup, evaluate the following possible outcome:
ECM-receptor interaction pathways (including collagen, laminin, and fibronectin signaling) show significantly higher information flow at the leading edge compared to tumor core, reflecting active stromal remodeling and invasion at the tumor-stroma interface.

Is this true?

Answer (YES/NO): NO